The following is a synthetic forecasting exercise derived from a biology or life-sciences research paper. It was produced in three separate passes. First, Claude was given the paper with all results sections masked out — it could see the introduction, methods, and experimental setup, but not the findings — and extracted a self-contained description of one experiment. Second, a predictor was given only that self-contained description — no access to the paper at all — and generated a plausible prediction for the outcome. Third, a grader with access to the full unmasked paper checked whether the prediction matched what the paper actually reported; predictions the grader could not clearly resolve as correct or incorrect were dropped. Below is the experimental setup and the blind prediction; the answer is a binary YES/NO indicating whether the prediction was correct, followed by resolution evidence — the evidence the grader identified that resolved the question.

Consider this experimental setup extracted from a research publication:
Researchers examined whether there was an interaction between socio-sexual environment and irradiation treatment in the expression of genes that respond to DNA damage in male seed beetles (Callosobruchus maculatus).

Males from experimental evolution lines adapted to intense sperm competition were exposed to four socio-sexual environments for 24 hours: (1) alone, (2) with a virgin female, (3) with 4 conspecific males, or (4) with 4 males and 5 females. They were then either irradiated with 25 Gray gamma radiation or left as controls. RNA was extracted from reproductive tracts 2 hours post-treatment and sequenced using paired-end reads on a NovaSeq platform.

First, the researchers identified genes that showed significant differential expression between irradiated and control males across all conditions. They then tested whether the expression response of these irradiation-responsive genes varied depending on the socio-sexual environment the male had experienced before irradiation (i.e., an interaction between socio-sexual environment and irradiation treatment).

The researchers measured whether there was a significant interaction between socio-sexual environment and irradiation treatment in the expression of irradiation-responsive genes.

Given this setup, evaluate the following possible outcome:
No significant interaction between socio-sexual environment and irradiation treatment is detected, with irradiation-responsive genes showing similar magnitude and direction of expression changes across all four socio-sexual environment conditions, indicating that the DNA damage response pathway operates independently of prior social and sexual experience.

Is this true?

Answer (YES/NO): NO